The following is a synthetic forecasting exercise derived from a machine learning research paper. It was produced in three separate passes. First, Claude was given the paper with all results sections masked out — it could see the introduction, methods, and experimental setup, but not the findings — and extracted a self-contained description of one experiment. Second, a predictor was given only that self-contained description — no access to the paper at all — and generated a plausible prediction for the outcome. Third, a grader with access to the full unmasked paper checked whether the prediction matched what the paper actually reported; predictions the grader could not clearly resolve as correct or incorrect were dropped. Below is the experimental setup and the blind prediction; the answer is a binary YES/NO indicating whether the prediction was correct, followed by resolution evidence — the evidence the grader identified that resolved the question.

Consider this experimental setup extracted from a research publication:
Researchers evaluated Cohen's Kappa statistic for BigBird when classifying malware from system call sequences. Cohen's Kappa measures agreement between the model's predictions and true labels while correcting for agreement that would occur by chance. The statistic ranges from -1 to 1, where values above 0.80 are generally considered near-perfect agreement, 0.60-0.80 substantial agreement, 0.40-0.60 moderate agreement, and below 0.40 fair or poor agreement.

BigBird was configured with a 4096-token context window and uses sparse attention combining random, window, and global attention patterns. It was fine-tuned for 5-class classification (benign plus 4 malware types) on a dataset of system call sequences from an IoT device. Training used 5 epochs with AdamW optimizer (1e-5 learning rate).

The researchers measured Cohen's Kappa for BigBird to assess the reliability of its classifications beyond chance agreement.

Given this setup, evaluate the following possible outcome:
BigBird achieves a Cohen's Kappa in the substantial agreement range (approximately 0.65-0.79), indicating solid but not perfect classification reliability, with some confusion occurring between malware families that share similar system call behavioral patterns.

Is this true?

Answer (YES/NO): NO